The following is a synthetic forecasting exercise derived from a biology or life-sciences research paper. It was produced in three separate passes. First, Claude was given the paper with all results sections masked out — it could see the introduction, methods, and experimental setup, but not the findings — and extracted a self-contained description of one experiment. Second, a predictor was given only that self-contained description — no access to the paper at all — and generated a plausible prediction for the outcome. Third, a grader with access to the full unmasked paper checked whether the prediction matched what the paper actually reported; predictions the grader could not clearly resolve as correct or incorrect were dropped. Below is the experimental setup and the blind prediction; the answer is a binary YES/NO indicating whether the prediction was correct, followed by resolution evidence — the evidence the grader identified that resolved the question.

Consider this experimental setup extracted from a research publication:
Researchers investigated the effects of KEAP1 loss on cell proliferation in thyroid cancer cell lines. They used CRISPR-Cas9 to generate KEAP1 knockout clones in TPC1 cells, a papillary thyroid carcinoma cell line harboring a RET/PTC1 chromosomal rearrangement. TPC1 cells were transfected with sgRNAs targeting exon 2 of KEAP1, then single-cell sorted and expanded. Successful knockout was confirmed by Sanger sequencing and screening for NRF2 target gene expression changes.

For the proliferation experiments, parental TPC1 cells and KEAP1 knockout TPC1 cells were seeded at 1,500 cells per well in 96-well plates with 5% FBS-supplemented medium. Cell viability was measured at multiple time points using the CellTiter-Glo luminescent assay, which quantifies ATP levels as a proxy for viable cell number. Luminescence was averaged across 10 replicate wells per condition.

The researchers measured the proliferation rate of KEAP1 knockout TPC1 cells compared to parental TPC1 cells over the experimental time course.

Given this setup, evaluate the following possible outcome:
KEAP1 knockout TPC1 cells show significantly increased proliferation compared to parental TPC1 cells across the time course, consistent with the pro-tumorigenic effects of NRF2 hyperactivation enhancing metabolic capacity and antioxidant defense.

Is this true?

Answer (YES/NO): YES